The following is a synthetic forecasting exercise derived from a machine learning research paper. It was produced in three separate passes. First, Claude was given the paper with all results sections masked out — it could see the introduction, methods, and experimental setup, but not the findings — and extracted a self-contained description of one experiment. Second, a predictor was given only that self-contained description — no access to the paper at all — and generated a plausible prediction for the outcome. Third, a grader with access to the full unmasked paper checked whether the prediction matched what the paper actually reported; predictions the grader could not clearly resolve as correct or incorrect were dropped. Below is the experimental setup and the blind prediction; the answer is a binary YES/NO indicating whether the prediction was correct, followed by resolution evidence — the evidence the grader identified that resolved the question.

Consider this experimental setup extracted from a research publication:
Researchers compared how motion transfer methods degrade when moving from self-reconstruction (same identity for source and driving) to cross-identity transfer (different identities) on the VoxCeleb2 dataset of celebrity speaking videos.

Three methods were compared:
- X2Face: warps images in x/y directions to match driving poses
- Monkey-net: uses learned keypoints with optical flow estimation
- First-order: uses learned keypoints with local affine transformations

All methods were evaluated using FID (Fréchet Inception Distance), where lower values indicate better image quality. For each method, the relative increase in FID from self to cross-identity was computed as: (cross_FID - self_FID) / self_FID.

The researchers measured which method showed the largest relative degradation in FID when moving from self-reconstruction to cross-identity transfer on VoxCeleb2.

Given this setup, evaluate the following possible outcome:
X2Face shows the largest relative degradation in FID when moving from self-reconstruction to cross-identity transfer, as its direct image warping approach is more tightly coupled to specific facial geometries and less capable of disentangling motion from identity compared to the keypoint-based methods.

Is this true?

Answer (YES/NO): NO